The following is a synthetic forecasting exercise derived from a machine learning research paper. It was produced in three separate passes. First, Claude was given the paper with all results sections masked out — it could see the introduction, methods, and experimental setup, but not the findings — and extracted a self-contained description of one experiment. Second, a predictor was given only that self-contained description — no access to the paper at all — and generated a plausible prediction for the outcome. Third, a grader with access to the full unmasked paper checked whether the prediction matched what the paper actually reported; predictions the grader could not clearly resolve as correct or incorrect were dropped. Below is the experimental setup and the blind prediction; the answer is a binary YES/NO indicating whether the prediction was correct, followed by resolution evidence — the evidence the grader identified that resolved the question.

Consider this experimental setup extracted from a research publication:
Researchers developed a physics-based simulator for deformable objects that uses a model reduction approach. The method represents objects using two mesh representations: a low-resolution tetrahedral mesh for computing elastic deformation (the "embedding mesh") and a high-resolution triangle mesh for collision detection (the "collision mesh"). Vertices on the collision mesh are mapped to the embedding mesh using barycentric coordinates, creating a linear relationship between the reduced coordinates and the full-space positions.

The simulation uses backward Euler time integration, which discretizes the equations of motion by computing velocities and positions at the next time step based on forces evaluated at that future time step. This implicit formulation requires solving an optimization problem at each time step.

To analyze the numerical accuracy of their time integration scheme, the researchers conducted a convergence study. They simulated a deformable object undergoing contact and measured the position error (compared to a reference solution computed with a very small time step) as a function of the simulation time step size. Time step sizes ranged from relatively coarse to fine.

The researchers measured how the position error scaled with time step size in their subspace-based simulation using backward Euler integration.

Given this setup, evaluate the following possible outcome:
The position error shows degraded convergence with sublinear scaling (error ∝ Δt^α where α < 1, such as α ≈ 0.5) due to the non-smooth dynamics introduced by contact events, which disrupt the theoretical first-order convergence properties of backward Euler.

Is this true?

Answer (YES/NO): NO